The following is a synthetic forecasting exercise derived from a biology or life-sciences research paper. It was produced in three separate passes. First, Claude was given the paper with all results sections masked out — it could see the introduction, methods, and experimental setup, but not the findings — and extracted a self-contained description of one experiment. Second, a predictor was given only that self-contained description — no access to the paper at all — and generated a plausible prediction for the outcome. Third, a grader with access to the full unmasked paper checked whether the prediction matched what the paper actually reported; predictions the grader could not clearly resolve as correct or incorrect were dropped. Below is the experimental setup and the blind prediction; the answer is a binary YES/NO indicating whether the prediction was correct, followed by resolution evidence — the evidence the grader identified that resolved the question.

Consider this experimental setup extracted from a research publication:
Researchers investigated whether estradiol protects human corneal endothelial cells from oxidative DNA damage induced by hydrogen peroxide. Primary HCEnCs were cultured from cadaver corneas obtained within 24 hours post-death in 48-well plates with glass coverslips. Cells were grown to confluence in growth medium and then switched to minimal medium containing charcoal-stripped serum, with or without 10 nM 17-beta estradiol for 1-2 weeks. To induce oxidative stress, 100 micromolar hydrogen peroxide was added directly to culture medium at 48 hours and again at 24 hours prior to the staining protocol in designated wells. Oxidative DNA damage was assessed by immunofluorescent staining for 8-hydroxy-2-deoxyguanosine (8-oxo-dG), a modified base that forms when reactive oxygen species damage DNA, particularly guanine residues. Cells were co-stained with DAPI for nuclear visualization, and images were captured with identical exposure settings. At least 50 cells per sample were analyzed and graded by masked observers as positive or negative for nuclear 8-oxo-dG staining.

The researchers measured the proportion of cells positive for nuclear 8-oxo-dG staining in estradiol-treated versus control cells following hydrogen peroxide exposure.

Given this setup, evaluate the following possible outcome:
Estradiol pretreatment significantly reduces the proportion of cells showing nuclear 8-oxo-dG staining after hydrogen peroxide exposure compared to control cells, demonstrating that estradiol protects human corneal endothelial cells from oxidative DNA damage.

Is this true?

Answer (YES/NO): NO